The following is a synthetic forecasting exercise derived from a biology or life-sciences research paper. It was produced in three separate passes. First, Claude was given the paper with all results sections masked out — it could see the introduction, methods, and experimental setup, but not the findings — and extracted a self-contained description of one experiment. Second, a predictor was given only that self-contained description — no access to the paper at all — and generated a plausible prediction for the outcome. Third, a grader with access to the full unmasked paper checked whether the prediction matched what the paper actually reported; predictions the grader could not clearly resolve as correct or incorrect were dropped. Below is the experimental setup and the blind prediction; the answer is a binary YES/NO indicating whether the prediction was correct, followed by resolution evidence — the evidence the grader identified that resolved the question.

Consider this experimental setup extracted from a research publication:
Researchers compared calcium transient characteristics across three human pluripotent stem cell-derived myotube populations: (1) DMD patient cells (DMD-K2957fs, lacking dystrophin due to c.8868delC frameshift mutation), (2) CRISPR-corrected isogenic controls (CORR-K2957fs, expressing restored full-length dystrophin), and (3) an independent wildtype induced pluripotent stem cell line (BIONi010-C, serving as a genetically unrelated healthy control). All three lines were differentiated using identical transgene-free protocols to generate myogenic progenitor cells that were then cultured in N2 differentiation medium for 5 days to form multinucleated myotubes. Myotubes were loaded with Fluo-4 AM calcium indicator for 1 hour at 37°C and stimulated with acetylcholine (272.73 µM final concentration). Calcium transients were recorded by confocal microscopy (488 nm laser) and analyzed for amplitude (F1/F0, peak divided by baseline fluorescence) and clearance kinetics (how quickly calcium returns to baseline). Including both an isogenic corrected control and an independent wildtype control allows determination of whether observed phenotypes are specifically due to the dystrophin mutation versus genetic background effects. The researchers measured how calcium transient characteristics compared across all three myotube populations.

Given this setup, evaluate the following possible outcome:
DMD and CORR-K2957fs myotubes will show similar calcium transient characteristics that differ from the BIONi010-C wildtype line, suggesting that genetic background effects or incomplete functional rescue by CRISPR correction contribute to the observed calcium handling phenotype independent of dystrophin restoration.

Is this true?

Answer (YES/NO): NO